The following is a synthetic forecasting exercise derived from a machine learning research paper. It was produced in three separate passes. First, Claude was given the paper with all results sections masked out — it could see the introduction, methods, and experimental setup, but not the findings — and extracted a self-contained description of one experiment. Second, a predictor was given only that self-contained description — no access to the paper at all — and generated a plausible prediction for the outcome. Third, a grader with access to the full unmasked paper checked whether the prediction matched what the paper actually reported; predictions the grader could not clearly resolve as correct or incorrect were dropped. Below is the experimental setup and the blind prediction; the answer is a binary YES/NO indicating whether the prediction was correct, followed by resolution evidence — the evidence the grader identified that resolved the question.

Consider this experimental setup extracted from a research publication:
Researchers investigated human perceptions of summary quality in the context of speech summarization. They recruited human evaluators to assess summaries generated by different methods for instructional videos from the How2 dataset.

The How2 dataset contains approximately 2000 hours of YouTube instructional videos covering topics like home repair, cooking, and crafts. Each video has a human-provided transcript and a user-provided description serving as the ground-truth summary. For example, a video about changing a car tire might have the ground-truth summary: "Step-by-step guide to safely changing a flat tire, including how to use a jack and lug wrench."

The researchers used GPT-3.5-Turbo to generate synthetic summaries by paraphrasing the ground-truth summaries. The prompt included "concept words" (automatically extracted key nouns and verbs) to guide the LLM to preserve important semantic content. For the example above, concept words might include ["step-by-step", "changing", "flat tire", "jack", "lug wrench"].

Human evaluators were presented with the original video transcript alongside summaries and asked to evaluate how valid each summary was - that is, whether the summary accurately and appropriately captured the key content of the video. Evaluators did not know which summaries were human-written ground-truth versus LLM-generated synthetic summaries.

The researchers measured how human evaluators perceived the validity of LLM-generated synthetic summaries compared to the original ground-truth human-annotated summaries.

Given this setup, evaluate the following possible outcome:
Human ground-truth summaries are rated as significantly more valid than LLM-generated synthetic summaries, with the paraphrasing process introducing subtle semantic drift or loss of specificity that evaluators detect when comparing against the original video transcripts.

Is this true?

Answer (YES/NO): NO